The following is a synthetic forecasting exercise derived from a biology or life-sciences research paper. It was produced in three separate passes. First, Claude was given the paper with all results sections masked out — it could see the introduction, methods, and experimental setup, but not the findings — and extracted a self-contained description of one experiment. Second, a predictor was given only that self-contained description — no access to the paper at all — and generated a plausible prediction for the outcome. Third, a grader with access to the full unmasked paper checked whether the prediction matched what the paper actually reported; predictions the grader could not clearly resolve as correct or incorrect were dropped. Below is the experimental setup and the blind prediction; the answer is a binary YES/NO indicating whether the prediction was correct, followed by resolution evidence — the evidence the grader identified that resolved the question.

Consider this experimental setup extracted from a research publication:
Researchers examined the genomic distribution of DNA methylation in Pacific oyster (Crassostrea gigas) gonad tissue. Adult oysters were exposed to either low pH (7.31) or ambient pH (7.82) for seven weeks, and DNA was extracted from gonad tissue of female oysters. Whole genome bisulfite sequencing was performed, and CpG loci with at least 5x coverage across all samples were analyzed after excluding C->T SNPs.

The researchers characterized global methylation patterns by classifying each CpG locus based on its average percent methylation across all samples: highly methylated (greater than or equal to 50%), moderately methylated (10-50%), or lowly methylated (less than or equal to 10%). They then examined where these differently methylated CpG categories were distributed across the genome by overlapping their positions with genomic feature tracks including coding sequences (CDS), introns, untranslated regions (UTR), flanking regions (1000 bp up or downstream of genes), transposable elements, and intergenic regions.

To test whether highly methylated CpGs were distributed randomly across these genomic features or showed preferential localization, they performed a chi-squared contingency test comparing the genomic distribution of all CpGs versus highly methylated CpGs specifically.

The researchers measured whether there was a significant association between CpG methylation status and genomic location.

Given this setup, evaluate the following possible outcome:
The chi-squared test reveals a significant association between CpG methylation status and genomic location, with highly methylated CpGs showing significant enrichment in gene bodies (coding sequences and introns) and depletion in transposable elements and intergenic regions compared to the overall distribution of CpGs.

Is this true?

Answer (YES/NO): YES